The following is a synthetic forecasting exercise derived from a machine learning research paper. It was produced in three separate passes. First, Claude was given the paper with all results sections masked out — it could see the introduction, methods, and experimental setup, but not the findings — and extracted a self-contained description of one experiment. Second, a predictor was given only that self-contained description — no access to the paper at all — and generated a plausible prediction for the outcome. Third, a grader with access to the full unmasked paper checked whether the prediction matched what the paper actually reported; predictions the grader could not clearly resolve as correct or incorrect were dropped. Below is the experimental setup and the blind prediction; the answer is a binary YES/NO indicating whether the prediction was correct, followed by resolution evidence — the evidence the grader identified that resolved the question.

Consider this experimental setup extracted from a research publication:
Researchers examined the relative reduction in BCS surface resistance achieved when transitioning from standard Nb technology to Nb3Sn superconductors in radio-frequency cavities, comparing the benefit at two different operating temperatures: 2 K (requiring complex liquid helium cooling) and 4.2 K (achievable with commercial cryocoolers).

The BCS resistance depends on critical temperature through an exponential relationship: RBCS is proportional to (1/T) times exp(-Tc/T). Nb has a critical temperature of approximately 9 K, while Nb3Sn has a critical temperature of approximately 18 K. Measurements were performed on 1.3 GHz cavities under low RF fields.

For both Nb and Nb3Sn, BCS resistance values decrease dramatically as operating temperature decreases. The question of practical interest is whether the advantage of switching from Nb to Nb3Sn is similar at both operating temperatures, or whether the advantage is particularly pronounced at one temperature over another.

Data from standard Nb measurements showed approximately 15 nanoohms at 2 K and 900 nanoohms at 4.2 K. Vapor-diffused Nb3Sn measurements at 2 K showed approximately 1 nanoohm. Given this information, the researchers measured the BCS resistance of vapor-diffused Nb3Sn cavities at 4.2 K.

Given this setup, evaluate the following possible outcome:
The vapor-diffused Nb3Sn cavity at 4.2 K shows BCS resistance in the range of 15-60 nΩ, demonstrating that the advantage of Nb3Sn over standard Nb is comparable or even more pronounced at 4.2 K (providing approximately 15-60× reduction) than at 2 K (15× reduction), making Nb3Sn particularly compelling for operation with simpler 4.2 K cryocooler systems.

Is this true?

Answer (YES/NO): NO